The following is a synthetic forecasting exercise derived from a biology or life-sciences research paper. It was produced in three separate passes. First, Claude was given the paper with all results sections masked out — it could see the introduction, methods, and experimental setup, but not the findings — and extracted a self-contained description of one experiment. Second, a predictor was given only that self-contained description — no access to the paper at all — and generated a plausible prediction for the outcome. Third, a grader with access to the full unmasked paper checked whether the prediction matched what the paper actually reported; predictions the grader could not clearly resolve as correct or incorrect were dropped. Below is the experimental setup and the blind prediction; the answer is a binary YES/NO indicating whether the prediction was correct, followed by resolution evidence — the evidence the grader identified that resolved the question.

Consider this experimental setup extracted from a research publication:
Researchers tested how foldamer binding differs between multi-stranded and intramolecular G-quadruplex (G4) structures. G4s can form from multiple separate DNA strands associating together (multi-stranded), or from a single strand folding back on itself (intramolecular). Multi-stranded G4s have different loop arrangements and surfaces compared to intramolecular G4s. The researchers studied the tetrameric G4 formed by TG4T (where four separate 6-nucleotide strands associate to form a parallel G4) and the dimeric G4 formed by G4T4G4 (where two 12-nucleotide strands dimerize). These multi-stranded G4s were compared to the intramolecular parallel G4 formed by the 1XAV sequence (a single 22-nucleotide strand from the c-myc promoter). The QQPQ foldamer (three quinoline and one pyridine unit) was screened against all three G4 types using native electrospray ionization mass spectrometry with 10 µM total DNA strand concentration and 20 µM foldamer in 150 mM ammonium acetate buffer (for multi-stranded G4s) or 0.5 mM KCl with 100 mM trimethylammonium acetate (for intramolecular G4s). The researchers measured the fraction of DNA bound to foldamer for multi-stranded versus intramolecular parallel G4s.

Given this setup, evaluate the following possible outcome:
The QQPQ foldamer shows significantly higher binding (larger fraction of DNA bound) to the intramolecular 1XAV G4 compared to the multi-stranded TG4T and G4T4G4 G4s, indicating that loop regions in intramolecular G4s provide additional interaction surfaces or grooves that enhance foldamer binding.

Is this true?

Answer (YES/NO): NO